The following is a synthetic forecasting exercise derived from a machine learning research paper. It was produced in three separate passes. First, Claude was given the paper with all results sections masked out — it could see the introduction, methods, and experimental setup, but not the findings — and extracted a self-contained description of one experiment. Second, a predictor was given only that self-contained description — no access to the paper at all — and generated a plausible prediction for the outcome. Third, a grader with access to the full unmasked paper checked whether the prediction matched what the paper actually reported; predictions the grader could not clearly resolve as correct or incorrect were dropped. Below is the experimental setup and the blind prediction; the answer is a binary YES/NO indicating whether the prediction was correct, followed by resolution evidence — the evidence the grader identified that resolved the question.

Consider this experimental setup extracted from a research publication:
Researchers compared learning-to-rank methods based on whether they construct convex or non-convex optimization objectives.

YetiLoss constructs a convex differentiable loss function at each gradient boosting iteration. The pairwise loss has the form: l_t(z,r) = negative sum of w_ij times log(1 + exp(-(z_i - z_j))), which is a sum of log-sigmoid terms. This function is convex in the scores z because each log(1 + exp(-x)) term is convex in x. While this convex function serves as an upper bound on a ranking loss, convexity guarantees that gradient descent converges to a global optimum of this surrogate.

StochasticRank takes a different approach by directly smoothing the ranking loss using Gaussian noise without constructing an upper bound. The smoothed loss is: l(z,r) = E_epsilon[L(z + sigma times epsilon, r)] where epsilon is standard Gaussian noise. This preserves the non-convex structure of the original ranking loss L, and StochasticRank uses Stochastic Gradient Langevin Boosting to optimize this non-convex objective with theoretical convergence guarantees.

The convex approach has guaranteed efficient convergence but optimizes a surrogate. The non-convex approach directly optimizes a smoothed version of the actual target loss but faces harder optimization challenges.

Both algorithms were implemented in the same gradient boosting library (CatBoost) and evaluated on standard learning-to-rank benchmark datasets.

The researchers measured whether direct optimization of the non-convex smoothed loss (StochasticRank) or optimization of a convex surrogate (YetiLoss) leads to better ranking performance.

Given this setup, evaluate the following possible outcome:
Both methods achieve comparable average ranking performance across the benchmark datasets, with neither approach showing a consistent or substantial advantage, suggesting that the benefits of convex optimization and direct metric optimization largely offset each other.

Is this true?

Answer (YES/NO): NO